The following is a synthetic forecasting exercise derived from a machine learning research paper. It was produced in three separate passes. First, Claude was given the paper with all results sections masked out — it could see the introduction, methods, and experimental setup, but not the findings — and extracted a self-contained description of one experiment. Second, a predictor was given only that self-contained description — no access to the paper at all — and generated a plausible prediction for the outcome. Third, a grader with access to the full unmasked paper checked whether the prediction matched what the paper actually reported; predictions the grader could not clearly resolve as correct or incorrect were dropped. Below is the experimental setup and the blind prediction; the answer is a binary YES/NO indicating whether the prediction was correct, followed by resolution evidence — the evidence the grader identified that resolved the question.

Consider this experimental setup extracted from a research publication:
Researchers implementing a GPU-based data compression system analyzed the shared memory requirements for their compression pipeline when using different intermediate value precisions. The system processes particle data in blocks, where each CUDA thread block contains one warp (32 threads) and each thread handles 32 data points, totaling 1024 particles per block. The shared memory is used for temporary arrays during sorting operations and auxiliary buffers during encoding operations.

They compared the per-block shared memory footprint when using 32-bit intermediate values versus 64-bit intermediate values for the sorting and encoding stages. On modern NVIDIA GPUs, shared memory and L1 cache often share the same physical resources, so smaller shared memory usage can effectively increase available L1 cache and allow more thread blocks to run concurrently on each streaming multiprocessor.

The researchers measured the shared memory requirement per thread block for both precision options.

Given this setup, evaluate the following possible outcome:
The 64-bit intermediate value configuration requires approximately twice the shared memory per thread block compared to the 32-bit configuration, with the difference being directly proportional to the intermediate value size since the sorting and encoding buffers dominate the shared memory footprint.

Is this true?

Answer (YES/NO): NO